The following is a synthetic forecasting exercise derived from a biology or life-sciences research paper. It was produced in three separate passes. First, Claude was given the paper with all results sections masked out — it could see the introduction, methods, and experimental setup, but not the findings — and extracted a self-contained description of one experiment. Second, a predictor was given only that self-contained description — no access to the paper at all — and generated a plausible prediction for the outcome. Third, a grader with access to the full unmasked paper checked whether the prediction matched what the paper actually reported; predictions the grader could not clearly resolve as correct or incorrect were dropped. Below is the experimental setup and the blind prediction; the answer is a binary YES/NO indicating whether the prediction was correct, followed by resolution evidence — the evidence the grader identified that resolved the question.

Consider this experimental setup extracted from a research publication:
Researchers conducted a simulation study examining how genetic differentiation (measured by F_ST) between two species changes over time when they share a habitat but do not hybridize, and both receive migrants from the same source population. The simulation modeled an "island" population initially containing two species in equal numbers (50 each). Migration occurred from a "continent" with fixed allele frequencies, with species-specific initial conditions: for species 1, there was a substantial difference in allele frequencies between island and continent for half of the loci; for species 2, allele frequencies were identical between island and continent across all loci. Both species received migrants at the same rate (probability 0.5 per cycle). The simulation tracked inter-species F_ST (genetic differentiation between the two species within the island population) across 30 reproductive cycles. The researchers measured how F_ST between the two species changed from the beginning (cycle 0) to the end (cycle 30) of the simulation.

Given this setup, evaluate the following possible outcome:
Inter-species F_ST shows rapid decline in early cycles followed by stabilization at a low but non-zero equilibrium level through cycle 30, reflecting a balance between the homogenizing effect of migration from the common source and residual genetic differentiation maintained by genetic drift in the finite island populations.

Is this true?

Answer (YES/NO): NO